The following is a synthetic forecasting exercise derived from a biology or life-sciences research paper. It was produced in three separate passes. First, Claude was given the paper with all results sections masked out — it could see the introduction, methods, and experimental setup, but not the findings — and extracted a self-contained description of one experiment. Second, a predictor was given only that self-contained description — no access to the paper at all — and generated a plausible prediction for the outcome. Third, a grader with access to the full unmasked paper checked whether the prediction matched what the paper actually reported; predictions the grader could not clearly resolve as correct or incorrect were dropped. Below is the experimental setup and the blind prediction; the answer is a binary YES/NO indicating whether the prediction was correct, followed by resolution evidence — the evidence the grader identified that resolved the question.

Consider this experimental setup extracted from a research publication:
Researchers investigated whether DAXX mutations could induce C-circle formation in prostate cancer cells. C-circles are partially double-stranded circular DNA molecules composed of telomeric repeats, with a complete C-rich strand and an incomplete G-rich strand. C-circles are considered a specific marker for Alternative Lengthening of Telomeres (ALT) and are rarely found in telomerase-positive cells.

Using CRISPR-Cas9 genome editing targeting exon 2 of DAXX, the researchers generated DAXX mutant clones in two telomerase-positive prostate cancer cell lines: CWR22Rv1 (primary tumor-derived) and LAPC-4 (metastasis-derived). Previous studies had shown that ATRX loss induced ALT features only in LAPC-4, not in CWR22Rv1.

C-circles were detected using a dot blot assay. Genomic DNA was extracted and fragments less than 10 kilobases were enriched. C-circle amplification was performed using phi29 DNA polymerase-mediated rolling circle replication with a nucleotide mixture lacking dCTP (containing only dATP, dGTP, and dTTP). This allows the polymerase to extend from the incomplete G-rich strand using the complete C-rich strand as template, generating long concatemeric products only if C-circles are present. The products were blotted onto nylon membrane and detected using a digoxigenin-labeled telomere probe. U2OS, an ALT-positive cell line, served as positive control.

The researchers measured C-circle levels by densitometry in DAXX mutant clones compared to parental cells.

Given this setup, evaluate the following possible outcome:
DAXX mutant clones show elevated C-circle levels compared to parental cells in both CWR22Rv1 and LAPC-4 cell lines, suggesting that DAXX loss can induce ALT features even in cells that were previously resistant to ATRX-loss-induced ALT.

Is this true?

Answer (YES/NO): NO